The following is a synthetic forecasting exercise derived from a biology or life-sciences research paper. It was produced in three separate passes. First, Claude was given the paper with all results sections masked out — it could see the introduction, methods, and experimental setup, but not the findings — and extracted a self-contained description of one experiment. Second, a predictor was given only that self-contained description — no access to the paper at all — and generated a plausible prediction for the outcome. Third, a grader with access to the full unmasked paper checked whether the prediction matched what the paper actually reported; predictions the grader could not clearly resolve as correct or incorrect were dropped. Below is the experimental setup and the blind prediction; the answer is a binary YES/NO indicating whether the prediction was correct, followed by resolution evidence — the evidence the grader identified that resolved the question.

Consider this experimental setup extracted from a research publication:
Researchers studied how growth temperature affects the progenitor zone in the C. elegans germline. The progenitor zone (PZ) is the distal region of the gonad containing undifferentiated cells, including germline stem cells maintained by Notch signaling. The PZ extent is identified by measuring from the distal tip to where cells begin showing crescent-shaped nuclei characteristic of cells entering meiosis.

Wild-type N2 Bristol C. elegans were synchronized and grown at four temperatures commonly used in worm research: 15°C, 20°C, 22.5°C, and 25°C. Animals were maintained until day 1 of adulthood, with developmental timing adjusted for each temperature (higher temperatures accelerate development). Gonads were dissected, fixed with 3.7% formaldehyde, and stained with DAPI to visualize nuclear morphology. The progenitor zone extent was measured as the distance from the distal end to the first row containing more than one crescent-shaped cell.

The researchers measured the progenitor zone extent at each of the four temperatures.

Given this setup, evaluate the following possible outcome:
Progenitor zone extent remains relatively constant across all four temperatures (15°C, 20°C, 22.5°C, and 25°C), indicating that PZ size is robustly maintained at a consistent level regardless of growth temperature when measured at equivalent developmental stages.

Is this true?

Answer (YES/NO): NO